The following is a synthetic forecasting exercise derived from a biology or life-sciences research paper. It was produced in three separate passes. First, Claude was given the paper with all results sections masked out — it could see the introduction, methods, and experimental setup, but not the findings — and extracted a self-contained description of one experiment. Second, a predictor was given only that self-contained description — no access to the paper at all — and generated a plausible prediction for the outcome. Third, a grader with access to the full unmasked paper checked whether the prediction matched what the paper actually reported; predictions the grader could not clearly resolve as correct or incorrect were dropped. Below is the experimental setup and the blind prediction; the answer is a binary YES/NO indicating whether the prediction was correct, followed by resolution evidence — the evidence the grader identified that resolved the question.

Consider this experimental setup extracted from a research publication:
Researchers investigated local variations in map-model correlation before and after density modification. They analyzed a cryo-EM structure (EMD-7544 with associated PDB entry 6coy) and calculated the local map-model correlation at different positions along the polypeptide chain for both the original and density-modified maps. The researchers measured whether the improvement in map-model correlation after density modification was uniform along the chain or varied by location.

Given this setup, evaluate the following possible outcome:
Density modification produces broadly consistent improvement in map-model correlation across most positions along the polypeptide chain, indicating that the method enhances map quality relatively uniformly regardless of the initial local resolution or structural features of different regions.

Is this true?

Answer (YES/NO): NO